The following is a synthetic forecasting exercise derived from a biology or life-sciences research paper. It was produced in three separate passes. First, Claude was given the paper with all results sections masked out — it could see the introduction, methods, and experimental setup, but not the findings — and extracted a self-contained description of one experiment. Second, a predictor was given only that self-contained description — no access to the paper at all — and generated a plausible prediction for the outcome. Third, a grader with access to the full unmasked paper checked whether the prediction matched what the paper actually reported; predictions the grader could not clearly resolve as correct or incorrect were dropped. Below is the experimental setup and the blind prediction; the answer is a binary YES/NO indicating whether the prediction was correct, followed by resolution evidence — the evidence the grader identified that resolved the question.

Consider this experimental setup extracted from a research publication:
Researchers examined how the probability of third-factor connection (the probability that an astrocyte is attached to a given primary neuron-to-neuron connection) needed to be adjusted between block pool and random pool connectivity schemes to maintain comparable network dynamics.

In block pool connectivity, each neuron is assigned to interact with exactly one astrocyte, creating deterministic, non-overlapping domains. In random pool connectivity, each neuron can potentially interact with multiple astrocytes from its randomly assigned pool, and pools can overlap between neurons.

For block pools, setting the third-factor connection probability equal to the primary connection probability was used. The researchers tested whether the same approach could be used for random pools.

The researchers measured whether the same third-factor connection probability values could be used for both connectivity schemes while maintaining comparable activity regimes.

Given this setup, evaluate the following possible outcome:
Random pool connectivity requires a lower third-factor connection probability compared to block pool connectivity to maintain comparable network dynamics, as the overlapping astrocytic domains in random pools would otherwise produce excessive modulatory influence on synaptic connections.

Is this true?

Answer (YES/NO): YES